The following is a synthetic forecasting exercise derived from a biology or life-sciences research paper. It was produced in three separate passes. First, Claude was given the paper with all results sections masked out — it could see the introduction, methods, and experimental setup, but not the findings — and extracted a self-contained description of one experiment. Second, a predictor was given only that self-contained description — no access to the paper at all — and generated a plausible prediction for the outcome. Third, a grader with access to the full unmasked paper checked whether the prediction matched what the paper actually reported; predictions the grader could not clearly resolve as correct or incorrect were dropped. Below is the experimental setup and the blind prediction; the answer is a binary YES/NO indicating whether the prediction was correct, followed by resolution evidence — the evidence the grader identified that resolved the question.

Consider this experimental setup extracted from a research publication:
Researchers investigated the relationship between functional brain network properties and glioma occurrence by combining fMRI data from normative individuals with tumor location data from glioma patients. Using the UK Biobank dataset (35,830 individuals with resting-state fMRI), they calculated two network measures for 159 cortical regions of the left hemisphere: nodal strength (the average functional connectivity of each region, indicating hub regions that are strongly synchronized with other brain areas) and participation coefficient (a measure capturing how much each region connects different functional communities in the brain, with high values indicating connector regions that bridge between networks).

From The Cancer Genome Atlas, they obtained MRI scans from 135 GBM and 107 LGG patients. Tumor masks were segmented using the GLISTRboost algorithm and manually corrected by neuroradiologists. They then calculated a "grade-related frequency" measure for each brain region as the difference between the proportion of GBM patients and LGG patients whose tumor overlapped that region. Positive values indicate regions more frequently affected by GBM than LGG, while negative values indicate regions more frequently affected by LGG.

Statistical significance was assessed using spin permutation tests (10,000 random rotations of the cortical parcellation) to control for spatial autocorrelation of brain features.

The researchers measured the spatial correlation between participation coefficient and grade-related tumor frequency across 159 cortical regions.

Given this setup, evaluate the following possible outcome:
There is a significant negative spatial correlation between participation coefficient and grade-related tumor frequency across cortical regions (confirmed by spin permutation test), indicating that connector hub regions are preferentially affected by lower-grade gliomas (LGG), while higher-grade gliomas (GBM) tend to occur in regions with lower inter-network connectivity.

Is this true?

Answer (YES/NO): NO